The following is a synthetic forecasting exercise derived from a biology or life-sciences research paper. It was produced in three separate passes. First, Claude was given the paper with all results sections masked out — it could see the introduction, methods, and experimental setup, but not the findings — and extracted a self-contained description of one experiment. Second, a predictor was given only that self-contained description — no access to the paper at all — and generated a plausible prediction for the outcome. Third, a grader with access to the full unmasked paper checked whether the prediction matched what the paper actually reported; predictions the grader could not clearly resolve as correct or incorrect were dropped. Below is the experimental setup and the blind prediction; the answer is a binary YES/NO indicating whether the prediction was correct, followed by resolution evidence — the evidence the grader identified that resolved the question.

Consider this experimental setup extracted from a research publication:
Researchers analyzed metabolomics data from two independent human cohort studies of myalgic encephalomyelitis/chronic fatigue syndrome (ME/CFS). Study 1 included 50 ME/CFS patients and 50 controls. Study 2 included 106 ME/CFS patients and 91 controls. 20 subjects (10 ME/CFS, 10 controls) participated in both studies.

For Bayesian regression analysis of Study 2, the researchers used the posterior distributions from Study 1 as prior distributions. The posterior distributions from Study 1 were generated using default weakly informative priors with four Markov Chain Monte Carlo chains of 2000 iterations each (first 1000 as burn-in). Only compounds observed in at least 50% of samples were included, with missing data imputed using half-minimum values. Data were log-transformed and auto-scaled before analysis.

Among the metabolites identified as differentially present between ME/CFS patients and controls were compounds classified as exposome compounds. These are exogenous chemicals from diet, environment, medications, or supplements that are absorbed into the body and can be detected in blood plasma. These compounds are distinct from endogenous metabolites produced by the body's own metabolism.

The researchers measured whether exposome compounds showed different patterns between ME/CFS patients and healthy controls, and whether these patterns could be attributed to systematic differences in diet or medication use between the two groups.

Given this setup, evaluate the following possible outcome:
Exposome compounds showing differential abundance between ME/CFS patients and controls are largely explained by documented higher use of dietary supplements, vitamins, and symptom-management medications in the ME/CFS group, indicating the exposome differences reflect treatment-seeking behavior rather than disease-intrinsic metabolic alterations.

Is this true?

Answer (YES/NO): NO